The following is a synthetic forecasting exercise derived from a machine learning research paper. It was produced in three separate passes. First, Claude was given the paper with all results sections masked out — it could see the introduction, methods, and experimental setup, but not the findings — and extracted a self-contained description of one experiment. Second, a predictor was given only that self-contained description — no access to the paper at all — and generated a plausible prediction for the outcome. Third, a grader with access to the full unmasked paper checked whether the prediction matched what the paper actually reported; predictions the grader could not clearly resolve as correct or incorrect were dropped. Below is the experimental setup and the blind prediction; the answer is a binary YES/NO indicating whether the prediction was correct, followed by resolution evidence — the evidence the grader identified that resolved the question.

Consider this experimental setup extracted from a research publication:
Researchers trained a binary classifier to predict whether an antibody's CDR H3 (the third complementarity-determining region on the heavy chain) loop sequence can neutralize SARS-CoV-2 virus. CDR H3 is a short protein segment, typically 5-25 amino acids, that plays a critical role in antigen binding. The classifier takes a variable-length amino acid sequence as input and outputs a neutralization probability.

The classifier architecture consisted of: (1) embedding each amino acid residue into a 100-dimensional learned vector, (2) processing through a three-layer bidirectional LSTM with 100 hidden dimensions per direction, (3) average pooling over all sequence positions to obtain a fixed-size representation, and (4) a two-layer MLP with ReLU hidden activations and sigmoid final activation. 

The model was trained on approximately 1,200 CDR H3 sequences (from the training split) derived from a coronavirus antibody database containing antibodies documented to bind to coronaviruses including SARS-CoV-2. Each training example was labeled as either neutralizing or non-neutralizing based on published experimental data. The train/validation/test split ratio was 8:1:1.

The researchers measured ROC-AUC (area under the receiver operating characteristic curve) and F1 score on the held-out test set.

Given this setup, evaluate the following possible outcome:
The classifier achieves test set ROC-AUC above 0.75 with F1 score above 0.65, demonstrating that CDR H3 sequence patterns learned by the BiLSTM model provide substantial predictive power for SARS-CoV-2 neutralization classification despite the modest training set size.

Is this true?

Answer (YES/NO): YES